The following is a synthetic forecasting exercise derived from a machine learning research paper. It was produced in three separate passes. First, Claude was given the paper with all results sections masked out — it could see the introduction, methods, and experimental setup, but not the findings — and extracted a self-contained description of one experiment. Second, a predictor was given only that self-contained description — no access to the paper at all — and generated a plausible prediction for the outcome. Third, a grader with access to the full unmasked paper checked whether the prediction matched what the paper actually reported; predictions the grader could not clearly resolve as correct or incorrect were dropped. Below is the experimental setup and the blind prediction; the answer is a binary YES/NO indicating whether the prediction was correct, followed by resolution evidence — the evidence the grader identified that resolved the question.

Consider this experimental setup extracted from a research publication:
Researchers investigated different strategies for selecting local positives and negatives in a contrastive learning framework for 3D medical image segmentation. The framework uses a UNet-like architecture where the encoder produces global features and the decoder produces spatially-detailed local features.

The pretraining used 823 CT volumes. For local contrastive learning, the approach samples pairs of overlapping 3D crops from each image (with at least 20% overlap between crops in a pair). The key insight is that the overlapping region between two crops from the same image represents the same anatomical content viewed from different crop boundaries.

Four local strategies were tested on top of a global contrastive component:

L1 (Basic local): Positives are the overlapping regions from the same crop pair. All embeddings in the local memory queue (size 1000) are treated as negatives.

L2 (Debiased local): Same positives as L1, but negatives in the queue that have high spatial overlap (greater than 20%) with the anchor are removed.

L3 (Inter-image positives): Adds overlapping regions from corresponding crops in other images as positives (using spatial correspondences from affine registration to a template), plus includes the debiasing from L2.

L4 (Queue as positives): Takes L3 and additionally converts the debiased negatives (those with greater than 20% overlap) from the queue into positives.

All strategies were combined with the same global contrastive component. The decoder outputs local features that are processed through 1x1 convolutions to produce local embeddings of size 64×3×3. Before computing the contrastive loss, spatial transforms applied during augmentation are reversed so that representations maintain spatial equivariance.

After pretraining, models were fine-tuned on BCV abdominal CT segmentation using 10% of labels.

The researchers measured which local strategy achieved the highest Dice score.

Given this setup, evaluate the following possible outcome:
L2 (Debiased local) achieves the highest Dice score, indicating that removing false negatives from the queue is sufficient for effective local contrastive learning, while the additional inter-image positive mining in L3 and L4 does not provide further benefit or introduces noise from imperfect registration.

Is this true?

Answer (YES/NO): YES